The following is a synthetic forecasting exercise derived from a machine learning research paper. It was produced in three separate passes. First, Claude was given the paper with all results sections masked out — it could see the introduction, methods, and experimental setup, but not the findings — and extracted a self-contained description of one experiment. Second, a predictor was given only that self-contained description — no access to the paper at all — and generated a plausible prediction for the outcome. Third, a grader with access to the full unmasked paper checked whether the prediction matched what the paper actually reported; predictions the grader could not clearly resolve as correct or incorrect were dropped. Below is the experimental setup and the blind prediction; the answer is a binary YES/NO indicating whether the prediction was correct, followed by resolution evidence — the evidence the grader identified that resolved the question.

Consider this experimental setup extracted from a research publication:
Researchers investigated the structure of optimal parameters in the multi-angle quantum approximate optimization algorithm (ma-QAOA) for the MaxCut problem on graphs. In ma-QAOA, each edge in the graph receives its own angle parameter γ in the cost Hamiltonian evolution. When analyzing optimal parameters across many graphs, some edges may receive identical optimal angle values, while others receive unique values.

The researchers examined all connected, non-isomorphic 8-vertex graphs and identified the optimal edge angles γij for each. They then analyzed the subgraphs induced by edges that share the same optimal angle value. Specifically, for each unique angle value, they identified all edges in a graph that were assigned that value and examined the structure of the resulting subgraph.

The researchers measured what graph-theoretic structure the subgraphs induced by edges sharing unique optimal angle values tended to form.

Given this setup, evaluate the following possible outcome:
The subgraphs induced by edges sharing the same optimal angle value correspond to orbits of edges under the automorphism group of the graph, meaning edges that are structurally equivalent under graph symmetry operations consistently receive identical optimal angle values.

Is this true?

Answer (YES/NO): NO